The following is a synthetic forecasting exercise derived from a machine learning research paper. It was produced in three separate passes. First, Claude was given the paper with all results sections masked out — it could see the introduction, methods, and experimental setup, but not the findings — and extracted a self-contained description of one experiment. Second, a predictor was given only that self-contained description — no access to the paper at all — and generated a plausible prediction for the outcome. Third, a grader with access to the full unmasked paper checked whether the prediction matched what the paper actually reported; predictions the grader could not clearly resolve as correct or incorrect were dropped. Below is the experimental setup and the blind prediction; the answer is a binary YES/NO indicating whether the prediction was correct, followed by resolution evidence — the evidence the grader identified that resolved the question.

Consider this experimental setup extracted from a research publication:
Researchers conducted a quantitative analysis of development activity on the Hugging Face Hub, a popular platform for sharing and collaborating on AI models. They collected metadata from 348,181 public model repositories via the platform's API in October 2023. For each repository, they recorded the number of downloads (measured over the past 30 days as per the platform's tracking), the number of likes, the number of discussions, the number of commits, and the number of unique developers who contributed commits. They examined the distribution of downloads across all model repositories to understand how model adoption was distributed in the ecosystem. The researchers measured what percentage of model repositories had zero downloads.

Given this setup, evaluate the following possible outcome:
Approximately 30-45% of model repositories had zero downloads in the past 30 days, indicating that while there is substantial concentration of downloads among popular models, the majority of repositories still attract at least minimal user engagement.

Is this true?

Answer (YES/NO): NO